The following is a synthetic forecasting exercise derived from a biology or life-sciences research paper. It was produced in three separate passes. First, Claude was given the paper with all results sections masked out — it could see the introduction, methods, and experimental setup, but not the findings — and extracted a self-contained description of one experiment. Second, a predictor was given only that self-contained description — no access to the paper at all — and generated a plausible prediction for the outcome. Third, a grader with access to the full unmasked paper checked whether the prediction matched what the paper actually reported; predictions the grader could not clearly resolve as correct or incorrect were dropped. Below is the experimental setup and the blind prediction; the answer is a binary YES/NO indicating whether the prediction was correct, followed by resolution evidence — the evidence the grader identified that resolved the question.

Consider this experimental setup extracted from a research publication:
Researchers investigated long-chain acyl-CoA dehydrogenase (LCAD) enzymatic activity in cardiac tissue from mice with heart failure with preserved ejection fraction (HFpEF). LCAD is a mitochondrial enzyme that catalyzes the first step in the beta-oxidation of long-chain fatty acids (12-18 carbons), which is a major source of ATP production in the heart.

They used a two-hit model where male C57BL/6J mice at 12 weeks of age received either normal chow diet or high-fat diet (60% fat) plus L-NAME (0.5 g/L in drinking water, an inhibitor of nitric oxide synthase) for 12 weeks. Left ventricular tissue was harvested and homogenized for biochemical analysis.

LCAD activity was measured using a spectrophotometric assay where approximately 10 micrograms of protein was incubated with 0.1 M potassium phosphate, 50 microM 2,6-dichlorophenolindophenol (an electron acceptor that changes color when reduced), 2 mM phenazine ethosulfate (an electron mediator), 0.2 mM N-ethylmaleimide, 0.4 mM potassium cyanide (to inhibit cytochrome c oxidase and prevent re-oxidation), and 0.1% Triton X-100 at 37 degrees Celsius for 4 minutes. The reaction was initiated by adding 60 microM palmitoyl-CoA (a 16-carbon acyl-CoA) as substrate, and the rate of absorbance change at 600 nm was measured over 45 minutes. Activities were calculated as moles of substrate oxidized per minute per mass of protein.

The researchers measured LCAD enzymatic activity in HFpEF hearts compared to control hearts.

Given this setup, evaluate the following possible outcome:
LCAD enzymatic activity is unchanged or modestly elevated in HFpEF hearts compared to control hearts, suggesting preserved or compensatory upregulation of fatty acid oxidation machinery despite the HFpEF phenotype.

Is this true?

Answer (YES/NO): NO